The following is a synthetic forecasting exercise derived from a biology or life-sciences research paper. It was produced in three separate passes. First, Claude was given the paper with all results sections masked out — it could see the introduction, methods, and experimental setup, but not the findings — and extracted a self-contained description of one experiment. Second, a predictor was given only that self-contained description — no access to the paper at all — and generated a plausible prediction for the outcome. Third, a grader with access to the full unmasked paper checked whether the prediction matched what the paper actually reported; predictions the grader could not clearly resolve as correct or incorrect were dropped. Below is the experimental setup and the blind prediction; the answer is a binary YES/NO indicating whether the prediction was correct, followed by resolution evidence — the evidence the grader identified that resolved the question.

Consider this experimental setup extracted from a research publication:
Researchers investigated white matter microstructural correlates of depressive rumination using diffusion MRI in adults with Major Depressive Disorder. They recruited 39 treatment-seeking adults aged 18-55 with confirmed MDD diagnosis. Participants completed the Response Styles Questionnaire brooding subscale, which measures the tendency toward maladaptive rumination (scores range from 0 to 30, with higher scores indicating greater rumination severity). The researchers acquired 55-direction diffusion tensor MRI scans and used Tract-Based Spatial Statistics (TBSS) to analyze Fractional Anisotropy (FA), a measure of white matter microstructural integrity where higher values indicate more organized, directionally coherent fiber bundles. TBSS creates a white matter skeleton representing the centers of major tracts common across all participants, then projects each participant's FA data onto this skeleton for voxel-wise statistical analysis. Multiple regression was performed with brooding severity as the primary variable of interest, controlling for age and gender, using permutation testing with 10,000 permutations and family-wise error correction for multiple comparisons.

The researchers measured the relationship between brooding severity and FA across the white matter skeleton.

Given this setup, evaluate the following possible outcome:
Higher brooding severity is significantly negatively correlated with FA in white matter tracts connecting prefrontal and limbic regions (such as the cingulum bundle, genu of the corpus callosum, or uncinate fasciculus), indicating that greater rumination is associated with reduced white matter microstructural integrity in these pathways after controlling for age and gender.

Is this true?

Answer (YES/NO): YES